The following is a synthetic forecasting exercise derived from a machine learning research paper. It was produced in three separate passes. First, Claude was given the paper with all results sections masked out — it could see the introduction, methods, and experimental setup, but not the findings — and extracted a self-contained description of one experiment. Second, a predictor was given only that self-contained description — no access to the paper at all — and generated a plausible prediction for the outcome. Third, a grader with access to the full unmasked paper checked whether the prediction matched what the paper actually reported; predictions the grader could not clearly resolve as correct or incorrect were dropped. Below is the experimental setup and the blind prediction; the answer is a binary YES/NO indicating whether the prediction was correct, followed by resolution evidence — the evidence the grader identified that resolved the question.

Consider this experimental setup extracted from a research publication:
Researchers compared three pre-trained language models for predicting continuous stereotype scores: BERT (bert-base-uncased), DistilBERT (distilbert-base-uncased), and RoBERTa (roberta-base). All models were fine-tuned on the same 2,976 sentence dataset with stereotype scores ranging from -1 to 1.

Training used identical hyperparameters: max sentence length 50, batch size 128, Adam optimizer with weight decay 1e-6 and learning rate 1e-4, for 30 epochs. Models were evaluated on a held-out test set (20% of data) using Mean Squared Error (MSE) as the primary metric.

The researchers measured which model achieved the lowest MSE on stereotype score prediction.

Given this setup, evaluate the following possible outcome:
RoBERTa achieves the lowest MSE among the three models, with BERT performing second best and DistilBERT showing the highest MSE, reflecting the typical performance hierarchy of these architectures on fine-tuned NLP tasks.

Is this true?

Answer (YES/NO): NO